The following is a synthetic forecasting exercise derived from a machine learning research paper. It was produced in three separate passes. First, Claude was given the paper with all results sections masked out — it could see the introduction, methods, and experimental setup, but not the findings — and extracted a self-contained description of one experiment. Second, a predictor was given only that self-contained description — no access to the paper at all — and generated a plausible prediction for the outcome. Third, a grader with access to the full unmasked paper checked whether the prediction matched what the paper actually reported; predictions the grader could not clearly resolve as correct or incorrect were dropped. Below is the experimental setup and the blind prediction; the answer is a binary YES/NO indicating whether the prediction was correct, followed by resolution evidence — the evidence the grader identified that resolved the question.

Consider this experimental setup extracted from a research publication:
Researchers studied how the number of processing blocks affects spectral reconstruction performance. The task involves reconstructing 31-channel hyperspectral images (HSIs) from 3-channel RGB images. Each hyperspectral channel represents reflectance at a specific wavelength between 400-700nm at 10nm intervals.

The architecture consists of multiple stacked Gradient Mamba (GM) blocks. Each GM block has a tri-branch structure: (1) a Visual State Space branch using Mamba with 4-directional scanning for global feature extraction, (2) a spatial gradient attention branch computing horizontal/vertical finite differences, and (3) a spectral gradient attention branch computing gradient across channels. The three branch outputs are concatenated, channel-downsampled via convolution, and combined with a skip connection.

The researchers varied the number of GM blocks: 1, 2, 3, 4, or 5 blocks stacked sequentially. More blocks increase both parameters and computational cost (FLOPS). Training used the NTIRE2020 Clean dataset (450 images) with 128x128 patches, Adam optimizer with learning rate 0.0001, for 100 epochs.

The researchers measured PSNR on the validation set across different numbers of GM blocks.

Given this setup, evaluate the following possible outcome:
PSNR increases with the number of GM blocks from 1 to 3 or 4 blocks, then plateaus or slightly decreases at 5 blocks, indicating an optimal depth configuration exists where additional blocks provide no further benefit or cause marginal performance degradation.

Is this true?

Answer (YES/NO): NO